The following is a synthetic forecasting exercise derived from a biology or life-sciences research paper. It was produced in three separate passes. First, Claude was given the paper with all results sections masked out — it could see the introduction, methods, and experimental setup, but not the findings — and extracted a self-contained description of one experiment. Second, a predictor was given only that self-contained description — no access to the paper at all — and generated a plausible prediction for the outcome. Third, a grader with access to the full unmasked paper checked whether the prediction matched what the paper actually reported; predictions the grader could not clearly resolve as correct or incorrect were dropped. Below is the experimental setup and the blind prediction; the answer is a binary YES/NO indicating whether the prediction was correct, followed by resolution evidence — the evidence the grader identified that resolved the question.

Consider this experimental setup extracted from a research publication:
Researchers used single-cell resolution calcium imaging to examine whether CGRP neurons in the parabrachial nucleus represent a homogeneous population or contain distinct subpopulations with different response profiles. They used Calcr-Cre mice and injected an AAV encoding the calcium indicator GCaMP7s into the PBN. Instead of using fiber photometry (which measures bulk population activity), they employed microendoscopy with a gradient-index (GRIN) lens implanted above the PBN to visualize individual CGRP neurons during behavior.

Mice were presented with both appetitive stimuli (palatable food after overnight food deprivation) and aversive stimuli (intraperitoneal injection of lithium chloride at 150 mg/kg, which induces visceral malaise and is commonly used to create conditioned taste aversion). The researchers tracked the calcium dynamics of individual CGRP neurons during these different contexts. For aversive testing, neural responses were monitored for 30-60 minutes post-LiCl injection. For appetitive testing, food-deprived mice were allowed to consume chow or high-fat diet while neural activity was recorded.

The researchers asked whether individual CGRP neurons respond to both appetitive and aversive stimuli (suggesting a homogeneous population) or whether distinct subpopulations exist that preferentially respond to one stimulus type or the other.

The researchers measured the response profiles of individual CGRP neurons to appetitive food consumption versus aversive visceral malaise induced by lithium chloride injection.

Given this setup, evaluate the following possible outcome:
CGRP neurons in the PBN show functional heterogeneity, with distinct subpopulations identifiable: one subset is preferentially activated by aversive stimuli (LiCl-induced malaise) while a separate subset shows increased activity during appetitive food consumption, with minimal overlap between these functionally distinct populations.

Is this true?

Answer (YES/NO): YES